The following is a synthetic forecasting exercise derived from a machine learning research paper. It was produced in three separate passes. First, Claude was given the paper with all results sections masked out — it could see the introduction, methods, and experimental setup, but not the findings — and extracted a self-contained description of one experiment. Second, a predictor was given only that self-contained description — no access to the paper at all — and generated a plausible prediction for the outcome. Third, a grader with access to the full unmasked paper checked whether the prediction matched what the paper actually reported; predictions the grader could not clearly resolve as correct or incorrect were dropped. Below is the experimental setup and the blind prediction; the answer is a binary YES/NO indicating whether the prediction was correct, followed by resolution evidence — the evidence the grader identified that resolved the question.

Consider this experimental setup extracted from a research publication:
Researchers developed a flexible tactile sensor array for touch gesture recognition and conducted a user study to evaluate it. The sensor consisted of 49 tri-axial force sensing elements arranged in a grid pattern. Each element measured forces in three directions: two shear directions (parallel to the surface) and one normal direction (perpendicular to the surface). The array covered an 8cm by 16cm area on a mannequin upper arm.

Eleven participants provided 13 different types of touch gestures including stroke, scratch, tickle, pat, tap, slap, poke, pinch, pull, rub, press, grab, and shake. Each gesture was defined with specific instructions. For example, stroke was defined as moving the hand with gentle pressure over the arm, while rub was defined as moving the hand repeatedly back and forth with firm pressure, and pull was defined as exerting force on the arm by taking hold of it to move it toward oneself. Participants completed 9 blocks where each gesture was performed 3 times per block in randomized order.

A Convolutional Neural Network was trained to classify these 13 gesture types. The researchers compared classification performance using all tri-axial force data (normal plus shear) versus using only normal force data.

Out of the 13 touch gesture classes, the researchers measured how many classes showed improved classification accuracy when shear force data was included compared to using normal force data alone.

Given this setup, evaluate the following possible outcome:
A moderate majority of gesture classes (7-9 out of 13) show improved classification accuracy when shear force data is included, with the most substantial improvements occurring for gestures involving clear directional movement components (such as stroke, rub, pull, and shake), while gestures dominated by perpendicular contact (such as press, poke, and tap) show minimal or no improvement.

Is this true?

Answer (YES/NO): NO